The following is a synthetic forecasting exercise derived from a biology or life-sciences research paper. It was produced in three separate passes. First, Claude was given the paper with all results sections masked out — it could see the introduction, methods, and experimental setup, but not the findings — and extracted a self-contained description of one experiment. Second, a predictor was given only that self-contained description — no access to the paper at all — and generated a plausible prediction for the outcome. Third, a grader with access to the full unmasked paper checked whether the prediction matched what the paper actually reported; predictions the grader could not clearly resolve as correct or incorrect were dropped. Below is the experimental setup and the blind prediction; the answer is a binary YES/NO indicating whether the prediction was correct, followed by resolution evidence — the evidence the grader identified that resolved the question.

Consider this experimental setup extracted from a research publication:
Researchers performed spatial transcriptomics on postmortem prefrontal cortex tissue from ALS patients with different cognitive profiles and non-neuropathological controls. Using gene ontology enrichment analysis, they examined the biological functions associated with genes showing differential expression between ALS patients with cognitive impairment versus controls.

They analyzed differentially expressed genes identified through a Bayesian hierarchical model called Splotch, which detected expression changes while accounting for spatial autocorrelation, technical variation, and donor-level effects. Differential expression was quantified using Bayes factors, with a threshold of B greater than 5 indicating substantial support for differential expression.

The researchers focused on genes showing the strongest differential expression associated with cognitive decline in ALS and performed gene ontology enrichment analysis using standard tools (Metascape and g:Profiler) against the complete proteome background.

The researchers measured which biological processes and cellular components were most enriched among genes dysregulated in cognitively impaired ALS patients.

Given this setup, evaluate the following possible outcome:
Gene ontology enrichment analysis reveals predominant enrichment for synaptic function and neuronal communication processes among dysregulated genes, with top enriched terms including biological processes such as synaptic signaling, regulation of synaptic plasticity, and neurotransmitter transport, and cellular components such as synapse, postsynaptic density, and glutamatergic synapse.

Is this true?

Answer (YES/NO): NO